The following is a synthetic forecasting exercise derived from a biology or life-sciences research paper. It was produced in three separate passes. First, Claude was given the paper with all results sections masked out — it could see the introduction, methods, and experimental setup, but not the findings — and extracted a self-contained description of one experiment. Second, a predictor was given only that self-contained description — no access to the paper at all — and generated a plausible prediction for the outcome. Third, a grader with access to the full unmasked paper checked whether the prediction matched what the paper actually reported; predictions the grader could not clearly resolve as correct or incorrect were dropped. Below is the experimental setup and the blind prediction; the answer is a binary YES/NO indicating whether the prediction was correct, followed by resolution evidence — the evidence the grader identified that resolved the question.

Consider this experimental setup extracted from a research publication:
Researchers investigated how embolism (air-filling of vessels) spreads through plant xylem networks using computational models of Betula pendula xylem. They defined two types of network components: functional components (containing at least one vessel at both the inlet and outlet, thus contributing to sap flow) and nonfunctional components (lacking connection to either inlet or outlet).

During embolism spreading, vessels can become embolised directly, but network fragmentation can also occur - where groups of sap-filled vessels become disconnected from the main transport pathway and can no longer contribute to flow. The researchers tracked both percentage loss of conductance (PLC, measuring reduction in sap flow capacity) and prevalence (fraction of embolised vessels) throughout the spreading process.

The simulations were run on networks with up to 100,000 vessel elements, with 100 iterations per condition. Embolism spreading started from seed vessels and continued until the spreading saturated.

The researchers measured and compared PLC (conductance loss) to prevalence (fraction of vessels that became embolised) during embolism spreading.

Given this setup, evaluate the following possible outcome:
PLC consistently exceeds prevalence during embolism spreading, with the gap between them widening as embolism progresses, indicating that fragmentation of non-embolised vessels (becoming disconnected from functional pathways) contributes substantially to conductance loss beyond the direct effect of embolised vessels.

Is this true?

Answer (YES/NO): YES